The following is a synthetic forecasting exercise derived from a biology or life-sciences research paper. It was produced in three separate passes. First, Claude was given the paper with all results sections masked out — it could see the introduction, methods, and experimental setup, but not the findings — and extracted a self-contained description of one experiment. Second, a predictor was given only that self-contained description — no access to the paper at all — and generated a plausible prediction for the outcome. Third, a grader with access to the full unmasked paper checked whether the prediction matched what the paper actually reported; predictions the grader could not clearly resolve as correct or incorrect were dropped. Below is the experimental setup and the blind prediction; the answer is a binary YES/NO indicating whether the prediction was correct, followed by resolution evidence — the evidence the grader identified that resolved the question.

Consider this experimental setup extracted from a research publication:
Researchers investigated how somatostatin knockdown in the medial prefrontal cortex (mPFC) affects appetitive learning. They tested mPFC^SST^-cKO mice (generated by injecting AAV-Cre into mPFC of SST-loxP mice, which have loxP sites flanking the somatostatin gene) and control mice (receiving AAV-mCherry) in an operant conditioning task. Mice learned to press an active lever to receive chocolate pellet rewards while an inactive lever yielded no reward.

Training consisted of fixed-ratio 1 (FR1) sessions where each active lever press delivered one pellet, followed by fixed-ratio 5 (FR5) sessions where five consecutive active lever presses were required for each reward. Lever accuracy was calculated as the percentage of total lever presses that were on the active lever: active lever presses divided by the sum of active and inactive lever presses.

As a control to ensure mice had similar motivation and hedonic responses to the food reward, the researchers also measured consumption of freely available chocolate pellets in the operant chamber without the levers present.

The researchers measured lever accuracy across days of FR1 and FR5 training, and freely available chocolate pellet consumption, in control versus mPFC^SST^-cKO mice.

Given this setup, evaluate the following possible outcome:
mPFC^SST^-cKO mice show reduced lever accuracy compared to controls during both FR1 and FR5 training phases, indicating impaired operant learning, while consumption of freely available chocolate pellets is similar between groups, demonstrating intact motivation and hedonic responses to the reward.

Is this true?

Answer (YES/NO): YES